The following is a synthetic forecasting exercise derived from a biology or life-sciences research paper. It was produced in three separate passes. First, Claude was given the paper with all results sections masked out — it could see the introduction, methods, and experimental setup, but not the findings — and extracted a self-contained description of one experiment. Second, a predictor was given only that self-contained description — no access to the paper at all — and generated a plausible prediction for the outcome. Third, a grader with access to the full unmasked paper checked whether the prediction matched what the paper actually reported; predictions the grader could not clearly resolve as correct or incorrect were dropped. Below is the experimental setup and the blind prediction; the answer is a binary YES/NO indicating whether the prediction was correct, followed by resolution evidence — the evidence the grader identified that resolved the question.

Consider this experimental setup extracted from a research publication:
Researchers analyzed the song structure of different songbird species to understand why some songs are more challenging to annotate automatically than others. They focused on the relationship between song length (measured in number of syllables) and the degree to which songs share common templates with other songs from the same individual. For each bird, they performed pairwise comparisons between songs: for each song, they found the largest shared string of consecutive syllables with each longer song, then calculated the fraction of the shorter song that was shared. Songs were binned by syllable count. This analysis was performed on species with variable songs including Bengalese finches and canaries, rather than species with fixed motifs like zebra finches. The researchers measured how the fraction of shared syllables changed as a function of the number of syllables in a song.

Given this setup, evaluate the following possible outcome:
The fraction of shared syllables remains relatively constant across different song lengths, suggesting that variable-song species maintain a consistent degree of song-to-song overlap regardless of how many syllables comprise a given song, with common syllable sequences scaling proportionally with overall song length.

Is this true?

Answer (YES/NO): NO